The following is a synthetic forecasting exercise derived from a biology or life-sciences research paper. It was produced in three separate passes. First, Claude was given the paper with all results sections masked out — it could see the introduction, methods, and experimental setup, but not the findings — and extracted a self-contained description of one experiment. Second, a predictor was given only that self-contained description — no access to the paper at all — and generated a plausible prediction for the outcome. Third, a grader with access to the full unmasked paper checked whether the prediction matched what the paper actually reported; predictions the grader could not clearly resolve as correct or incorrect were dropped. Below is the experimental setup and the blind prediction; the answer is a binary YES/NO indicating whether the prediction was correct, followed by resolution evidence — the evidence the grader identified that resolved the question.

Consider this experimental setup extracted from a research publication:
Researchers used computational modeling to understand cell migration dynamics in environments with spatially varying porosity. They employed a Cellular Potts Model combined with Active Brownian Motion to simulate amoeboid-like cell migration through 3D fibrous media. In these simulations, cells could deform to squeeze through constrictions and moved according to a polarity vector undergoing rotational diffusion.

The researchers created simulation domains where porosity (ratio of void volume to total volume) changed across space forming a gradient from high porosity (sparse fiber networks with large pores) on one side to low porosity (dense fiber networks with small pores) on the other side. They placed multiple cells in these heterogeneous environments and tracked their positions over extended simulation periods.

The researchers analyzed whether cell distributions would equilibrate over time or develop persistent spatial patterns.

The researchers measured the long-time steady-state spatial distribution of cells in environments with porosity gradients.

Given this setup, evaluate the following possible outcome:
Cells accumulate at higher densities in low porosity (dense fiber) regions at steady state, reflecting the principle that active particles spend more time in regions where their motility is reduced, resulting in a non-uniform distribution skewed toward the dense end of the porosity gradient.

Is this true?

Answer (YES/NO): YES